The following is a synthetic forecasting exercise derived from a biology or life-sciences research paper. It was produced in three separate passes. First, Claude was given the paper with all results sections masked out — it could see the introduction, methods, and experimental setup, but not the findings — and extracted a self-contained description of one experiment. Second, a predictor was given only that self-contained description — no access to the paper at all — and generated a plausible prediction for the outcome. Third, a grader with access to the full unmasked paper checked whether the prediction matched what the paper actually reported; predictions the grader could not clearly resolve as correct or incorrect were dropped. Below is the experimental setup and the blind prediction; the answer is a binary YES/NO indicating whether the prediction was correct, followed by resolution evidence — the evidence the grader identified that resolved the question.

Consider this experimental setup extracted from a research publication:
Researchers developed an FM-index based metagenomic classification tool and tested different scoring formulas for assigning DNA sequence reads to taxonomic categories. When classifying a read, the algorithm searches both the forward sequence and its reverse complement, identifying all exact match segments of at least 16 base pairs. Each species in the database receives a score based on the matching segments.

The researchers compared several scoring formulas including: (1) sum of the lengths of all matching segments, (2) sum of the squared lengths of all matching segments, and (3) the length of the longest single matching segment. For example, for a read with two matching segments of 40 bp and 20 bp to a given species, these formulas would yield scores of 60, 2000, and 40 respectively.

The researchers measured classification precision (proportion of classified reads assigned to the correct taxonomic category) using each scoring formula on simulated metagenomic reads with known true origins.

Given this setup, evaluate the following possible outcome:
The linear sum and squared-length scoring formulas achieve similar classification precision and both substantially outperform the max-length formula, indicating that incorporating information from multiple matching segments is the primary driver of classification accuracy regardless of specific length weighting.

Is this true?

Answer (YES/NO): NO